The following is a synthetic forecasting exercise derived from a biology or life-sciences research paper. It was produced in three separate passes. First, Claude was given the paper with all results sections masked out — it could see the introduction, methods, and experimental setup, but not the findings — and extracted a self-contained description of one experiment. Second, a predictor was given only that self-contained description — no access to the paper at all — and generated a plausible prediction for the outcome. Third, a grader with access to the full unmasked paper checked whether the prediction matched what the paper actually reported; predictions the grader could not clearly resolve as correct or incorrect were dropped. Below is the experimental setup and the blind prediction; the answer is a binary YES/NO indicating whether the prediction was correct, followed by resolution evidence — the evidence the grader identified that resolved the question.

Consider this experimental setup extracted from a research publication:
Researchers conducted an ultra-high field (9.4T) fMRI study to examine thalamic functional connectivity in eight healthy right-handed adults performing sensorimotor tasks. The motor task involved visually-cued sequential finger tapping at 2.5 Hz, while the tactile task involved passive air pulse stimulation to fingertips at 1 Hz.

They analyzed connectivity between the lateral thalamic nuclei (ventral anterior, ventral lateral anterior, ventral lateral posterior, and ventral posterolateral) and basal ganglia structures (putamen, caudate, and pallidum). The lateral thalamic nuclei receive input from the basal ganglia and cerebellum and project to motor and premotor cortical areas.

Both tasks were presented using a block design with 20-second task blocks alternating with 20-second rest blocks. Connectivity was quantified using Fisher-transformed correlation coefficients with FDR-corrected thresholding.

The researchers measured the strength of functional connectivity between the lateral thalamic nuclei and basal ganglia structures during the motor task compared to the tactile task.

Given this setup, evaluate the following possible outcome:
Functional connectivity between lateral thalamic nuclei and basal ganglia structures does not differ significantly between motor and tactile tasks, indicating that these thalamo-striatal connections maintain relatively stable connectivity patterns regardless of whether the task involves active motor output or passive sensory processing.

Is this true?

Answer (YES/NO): NO